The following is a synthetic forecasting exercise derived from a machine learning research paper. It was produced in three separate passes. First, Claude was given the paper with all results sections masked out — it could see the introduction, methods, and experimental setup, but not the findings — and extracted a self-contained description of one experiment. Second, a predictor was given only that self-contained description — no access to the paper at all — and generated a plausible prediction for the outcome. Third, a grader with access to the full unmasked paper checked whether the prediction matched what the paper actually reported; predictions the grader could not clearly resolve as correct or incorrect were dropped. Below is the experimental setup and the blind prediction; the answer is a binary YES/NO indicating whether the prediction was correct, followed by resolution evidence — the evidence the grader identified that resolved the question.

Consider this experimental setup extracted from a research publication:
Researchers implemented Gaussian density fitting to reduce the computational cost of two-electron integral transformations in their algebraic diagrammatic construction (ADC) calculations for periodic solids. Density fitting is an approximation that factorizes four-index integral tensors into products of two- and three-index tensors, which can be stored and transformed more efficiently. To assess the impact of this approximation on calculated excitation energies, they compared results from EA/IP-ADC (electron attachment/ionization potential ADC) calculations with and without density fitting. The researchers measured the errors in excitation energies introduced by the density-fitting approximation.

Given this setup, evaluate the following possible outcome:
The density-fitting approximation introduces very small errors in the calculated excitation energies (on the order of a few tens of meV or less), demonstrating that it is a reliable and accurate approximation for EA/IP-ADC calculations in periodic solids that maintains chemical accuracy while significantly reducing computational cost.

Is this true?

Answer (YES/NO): YES